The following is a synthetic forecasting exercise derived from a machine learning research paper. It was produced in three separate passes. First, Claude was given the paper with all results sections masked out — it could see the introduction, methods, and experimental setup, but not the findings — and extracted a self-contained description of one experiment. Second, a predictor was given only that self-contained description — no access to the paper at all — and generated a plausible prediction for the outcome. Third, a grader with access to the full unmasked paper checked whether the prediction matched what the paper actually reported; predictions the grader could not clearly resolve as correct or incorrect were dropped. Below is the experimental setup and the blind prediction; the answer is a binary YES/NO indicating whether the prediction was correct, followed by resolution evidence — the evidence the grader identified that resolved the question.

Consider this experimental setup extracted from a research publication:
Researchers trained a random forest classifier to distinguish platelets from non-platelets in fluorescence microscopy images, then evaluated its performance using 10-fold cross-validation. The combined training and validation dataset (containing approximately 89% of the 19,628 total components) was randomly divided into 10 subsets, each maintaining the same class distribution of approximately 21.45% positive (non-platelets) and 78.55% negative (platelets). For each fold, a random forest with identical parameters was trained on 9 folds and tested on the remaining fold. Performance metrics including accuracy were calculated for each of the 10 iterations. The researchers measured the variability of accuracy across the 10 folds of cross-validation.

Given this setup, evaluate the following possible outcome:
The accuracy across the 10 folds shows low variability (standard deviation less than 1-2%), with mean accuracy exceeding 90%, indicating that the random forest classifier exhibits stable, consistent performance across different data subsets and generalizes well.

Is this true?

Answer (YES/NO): YES